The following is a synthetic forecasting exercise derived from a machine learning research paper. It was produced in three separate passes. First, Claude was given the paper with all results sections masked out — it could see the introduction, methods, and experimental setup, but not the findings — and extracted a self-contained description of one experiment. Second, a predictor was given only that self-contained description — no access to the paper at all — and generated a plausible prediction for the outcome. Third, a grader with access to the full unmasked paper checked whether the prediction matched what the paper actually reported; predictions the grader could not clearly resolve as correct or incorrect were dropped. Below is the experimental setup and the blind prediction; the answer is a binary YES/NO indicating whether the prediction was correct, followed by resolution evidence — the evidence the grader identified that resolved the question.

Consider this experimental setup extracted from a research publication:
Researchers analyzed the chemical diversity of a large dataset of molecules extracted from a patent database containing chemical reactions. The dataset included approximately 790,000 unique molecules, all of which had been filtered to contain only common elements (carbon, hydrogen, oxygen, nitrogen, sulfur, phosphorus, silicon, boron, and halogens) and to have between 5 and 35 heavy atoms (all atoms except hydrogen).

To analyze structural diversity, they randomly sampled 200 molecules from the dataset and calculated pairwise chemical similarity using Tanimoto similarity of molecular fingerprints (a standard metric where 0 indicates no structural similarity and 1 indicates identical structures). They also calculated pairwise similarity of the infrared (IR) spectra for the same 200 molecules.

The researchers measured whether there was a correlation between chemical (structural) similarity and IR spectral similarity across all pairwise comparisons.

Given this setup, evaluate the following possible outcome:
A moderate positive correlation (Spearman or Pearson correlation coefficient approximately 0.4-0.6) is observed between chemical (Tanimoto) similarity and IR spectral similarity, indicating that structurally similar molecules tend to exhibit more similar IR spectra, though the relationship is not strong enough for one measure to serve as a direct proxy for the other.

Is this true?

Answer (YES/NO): NO